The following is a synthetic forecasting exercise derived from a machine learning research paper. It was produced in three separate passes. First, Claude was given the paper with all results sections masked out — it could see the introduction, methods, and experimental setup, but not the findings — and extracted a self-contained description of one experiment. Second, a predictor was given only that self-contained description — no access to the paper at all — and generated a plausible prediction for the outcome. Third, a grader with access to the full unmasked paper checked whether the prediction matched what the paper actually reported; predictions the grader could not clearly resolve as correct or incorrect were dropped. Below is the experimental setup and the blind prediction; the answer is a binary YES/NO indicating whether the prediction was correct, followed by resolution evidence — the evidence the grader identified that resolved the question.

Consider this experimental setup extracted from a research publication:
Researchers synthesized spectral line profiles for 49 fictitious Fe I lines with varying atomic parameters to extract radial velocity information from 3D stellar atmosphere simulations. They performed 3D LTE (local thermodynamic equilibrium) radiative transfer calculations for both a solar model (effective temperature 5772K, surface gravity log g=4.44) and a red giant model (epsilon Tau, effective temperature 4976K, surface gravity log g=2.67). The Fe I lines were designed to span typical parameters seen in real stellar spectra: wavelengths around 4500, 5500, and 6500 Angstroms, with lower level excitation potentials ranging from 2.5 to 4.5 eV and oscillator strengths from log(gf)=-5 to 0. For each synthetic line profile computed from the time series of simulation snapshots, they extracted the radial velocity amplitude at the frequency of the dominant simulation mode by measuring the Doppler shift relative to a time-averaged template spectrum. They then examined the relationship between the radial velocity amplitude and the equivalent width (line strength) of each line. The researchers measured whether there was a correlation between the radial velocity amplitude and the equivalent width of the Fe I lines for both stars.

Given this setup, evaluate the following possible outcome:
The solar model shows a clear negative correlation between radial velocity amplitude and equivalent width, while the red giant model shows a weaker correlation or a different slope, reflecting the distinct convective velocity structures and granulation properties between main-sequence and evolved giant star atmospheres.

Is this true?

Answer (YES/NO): NO